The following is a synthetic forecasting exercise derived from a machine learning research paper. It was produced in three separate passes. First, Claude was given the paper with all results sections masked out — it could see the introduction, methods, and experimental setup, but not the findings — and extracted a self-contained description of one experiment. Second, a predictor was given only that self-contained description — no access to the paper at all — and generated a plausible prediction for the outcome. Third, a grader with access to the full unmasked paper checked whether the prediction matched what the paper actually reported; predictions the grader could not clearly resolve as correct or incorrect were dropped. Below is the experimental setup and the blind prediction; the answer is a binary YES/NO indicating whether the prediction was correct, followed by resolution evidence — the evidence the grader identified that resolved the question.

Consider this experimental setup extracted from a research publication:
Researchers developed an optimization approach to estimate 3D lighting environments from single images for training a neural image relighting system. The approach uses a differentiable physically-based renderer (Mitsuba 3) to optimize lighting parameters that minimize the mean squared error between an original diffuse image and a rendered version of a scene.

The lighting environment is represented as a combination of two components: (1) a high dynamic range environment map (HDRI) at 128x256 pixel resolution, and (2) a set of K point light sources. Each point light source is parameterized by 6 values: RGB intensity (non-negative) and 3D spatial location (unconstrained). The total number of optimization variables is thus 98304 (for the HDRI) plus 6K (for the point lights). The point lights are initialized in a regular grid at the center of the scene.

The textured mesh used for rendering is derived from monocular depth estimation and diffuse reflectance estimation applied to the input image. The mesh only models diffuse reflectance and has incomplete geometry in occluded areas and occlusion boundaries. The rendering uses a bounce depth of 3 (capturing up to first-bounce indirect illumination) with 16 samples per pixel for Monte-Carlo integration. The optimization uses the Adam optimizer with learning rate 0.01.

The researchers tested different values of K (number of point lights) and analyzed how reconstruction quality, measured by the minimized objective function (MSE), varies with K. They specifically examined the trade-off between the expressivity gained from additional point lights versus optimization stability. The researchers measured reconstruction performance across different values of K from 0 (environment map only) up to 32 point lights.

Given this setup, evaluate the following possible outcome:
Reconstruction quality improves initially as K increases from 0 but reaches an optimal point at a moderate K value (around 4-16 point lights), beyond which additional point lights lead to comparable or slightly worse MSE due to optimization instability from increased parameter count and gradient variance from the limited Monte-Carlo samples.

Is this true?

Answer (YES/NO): YES